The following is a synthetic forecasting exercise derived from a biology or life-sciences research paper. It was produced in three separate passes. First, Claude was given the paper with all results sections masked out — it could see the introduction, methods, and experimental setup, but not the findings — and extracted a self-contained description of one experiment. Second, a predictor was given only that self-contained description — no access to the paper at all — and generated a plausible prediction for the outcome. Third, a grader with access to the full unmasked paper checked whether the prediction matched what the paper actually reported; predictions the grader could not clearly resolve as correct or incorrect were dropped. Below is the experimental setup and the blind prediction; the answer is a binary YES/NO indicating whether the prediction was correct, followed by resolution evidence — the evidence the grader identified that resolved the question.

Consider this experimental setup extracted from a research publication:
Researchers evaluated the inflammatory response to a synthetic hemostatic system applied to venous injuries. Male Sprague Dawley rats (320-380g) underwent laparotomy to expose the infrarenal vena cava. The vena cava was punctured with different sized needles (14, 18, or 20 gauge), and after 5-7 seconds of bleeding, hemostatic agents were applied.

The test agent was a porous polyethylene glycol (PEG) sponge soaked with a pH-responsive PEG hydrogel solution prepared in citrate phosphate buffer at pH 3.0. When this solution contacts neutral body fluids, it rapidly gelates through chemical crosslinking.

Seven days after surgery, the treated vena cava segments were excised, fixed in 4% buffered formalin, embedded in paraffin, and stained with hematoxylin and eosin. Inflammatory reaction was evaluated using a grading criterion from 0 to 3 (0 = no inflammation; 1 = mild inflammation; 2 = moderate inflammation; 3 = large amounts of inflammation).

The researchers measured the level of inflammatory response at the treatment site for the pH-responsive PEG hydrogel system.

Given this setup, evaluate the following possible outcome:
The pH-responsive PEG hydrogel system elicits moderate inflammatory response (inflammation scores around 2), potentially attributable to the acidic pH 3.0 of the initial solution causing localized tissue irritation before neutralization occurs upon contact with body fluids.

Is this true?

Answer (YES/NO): NO